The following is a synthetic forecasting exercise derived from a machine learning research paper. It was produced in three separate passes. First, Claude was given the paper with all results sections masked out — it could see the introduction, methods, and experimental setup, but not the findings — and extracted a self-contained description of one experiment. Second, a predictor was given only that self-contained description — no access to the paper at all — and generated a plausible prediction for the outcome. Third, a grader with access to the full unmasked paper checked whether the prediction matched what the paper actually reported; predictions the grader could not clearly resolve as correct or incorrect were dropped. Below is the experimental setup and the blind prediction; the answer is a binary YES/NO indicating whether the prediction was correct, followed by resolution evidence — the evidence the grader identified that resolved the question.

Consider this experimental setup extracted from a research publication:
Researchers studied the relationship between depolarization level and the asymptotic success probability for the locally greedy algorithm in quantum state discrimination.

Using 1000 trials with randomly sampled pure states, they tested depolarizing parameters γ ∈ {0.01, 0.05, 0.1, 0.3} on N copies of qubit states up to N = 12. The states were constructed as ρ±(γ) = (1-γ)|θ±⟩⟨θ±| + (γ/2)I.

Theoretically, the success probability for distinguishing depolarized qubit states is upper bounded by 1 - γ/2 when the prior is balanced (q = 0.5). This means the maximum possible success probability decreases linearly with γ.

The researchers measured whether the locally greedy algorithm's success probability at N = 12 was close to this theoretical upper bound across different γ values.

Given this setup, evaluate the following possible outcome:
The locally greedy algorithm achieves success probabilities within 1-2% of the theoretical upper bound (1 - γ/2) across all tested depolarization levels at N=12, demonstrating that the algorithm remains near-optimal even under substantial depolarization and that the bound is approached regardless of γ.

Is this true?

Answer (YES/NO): NO